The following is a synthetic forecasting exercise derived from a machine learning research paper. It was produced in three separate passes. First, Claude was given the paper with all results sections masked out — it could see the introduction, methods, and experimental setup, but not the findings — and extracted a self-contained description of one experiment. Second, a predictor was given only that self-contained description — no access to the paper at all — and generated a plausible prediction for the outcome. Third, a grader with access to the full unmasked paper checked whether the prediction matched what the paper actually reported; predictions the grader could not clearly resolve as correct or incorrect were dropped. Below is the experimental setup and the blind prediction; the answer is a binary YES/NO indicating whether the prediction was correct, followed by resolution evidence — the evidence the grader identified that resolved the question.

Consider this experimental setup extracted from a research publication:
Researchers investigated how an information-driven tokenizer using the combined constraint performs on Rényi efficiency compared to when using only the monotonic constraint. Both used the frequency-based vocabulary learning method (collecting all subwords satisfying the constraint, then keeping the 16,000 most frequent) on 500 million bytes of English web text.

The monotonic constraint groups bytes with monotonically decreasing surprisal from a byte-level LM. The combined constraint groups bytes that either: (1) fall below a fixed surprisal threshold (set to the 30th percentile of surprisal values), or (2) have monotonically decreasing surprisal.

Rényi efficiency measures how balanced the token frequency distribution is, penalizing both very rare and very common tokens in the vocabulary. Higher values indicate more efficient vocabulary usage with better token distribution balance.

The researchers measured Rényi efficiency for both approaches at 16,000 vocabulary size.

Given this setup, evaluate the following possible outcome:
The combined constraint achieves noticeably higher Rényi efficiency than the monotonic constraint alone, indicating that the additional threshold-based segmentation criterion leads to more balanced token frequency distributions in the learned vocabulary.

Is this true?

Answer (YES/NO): NO